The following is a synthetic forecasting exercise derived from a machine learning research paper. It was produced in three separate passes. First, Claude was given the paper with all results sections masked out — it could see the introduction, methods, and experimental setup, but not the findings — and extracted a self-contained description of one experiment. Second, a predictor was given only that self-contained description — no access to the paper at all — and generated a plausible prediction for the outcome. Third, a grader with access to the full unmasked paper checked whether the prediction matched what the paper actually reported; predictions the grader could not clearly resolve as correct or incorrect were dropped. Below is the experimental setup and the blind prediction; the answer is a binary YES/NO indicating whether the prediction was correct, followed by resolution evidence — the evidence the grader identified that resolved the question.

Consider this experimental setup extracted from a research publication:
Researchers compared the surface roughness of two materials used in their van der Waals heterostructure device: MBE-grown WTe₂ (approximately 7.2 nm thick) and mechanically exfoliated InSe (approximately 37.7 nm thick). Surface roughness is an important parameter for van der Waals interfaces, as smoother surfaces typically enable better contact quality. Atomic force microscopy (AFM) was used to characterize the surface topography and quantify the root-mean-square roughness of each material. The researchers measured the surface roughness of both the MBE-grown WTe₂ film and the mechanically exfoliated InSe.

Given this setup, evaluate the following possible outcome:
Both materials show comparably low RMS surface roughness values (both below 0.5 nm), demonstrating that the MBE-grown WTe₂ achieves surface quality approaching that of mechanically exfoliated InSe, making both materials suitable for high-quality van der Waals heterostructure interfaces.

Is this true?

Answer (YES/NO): NO